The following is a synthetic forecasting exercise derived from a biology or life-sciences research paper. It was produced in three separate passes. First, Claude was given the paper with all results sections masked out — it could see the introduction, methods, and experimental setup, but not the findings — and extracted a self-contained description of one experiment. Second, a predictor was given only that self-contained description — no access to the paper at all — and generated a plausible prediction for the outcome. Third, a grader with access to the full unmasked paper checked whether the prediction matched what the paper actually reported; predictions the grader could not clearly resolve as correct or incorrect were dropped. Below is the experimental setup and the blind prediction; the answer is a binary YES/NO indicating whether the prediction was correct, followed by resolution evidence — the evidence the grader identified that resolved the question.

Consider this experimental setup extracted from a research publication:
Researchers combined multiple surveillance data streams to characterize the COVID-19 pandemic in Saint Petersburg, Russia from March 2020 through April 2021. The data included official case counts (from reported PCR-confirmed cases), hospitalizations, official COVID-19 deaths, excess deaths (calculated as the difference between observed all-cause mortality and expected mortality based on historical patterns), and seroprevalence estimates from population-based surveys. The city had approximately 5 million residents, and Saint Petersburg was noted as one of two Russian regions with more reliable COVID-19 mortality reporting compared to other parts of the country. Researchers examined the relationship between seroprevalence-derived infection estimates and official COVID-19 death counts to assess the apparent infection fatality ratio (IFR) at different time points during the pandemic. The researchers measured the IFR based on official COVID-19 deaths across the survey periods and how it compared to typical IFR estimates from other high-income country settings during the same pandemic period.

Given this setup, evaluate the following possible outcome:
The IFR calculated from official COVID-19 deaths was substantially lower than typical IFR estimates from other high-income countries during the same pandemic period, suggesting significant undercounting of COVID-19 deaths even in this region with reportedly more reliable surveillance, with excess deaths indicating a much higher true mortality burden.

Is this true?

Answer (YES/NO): YES